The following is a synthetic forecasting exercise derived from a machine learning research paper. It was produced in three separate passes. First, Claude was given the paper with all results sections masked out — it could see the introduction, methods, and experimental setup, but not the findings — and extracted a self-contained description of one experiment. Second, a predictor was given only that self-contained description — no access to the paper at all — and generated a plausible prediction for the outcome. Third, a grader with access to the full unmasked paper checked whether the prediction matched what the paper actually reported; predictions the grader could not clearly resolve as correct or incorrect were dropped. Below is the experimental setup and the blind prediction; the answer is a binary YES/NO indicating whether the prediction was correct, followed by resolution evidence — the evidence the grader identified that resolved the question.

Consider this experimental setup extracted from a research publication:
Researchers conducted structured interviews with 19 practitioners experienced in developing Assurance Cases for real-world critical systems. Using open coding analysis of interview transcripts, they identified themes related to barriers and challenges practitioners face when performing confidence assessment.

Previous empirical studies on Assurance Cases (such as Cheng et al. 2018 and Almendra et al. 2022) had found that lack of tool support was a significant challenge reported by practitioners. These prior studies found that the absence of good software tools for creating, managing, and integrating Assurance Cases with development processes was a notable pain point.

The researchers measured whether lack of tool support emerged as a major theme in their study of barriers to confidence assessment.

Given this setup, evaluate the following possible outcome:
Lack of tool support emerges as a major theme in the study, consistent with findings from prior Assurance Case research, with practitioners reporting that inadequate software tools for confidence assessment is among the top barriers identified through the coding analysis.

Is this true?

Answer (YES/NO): NO